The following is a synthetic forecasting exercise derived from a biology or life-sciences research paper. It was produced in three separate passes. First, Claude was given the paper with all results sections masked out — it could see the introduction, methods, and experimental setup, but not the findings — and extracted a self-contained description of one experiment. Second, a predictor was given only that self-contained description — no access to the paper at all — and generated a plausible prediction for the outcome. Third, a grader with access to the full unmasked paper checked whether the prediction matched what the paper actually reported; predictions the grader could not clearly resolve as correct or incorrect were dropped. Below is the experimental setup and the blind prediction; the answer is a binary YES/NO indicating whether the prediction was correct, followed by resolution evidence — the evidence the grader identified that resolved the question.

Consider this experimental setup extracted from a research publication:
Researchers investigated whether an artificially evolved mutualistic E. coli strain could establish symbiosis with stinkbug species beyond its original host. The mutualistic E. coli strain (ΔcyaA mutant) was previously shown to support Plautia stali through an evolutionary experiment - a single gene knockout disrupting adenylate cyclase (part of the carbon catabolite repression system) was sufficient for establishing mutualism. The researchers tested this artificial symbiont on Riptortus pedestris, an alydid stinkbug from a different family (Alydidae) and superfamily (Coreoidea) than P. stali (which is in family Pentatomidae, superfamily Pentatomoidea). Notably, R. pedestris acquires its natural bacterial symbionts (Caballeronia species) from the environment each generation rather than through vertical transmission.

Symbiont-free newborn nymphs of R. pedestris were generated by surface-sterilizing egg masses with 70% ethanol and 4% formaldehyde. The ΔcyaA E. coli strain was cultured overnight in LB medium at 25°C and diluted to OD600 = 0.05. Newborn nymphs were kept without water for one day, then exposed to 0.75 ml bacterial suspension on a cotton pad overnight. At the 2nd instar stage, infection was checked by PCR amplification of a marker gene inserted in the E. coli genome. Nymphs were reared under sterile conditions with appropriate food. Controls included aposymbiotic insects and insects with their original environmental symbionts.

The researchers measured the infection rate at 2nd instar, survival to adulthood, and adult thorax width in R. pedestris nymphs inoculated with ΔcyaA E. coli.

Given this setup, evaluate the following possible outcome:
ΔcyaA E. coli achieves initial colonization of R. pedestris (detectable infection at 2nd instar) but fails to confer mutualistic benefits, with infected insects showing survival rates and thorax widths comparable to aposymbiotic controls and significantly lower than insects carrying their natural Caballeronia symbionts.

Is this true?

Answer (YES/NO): NO